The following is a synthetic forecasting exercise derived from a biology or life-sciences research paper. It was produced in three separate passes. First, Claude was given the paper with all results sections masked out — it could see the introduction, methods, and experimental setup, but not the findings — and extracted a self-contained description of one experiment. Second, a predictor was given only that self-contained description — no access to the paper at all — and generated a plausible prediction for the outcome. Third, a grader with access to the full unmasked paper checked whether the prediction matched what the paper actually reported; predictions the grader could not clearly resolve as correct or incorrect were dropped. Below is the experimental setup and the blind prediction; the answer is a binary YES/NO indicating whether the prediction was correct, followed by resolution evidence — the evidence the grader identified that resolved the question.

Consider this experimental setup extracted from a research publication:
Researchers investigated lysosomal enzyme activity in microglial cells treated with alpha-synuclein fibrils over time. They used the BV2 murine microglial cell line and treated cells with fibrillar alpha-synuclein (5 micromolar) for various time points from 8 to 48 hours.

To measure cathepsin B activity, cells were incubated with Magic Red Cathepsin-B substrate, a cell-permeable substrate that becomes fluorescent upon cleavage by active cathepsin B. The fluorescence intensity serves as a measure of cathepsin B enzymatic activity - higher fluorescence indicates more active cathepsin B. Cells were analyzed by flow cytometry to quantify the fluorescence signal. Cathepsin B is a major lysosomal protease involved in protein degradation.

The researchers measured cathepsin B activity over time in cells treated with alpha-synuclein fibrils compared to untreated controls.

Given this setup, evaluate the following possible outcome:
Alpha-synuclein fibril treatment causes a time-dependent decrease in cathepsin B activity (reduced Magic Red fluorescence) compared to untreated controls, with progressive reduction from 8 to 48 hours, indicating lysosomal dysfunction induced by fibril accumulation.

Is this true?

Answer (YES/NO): NO